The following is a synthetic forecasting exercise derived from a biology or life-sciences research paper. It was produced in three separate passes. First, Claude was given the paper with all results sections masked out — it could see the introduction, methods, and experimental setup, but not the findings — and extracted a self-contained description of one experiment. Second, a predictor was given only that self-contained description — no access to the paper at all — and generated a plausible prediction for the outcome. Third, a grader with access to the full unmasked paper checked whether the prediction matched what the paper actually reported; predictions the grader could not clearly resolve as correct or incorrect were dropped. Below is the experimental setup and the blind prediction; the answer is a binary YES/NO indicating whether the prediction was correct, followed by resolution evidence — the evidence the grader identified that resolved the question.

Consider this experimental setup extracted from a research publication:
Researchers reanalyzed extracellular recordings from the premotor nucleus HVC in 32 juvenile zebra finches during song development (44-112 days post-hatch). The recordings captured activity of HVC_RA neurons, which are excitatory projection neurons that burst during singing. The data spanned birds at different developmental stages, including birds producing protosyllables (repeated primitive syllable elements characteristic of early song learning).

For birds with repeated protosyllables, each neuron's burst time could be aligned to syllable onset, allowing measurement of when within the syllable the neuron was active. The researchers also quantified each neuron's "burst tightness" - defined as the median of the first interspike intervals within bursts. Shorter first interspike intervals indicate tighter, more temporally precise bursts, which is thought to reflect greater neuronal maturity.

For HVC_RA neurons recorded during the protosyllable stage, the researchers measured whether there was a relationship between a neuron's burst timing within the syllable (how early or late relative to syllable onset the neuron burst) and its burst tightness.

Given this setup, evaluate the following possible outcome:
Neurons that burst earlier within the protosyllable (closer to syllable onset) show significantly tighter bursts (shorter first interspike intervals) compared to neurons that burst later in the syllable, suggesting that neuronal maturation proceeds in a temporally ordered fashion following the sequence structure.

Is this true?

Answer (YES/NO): YES